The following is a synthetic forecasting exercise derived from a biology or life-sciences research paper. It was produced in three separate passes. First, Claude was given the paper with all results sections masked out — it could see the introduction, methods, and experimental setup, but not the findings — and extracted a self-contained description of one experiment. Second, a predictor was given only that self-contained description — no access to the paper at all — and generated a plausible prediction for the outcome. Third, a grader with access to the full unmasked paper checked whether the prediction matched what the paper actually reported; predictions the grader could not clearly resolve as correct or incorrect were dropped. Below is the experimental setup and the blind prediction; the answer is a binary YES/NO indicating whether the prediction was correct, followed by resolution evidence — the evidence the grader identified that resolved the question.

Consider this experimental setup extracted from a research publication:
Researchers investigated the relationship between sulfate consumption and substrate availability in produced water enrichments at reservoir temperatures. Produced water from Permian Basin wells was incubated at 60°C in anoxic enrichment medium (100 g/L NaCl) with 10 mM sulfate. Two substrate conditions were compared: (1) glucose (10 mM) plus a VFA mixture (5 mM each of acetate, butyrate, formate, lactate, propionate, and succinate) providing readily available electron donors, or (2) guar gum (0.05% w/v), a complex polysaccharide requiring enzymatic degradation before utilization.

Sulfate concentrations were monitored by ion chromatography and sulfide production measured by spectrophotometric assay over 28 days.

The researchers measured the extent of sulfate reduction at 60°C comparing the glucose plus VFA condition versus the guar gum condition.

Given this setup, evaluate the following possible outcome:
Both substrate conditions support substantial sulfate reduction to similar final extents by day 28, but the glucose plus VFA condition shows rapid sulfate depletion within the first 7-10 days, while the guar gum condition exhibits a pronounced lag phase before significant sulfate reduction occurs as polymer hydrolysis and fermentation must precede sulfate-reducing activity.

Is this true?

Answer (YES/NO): NO